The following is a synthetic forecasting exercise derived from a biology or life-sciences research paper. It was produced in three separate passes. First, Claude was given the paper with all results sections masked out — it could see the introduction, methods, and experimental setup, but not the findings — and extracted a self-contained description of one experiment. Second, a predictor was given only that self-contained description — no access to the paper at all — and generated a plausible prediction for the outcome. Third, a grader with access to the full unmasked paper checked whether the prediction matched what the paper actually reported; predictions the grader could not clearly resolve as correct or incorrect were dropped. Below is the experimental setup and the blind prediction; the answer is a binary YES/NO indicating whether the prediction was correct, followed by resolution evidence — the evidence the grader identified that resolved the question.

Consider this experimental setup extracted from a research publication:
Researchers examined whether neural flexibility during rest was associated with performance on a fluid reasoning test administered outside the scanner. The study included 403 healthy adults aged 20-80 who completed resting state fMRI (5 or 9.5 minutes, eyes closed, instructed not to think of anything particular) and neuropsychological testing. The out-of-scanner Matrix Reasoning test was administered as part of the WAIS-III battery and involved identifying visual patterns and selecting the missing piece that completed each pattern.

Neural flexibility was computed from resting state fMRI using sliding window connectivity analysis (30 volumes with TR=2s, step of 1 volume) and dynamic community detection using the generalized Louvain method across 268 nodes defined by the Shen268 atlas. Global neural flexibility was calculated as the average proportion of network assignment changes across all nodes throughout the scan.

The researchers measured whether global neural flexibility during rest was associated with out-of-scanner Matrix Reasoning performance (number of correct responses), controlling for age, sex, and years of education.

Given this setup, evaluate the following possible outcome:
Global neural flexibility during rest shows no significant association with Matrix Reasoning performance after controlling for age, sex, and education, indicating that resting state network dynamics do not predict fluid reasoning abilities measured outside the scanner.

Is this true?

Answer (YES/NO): YES